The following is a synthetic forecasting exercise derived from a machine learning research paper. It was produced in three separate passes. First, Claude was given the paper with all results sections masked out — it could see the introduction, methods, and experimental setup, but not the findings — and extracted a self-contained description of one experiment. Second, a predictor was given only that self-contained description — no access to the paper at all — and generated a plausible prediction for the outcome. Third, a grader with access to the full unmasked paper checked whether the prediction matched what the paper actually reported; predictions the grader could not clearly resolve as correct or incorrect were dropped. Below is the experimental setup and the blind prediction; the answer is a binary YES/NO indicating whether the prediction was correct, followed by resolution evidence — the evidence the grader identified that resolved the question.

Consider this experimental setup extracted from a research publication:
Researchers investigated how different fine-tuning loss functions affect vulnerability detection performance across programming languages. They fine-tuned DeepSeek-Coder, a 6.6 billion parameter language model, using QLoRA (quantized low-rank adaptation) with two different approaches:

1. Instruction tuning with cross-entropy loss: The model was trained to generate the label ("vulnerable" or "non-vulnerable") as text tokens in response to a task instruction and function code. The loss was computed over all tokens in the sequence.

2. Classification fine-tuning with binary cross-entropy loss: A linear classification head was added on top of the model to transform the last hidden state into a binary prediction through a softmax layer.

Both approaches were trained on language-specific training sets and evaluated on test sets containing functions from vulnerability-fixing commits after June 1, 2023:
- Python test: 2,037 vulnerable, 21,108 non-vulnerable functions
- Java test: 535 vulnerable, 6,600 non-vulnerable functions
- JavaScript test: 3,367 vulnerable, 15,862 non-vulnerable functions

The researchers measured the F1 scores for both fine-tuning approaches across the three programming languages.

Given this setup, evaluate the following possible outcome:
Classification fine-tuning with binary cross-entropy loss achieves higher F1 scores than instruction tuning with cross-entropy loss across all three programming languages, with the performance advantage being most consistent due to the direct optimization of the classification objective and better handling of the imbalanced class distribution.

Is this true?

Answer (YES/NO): YES